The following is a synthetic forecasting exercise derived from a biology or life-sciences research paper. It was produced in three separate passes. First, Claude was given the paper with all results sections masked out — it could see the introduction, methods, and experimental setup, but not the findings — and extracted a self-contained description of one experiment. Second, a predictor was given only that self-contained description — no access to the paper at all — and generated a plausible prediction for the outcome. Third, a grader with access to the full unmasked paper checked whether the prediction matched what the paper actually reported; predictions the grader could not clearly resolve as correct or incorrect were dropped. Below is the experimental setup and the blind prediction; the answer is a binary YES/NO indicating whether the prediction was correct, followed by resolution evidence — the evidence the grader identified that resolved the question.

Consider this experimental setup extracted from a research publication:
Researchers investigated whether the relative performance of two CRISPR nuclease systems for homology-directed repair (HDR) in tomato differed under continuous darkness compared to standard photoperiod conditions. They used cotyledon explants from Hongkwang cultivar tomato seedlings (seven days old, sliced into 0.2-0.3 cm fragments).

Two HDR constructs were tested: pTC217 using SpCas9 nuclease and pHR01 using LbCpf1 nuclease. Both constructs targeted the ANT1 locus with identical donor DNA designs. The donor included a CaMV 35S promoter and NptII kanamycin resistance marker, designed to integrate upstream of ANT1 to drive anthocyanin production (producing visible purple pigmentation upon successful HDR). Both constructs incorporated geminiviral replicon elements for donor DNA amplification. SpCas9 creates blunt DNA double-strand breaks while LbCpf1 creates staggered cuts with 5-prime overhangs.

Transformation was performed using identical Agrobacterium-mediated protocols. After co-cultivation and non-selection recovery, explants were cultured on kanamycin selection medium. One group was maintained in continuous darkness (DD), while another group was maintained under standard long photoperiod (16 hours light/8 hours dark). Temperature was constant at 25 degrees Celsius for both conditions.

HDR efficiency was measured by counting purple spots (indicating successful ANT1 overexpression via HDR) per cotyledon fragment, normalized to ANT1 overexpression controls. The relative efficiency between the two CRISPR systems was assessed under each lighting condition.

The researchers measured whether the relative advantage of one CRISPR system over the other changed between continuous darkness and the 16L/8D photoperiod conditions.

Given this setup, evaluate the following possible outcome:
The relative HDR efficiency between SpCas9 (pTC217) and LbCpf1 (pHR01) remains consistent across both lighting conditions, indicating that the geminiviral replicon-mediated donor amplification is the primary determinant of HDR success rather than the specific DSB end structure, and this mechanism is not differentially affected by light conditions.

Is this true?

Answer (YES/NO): NO